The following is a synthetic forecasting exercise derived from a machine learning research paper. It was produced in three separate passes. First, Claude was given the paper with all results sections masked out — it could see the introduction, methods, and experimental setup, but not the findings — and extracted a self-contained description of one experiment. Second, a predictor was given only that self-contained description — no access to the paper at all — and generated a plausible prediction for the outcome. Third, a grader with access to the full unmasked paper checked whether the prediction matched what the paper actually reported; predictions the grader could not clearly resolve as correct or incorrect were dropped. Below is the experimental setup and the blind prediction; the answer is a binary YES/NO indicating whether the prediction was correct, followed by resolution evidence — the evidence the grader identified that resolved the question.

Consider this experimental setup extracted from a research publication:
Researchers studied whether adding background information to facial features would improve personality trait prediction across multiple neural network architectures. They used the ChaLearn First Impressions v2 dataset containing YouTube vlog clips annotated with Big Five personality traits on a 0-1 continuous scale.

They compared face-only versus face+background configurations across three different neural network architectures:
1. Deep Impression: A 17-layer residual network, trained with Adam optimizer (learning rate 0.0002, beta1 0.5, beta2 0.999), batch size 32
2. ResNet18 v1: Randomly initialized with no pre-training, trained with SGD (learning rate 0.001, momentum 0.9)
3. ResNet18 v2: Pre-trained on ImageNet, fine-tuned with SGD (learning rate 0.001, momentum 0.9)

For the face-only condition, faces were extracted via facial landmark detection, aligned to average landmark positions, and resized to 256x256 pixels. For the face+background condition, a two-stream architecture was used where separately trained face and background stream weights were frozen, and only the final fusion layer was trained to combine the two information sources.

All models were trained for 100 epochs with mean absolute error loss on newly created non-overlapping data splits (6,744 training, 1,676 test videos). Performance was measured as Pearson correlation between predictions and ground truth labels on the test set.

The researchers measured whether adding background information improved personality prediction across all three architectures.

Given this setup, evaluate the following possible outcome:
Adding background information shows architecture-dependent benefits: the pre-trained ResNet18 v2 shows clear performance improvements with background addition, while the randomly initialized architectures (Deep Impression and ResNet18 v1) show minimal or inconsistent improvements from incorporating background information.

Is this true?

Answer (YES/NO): NO